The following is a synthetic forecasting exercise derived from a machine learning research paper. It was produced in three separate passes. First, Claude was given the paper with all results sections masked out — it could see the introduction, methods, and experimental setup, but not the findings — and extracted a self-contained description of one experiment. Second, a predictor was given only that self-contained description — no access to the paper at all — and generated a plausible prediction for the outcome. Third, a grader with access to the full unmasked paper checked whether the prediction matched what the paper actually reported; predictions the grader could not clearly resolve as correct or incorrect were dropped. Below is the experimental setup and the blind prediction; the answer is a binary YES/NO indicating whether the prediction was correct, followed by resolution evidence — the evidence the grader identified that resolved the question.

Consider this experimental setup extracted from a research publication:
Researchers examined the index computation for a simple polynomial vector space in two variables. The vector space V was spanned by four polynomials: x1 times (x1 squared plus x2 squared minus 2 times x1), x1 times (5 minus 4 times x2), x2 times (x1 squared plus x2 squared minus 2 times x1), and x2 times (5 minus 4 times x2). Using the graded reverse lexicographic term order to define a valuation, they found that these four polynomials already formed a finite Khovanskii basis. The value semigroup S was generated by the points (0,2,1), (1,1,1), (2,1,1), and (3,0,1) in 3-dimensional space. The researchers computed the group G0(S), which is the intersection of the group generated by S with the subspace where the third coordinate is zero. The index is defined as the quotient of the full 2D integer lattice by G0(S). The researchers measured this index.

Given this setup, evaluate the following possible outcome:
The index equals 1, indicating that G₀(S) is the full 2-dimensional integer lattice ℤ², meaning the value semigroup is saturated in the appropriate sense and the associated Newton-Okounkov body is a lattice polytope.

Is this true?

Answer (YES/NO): YES